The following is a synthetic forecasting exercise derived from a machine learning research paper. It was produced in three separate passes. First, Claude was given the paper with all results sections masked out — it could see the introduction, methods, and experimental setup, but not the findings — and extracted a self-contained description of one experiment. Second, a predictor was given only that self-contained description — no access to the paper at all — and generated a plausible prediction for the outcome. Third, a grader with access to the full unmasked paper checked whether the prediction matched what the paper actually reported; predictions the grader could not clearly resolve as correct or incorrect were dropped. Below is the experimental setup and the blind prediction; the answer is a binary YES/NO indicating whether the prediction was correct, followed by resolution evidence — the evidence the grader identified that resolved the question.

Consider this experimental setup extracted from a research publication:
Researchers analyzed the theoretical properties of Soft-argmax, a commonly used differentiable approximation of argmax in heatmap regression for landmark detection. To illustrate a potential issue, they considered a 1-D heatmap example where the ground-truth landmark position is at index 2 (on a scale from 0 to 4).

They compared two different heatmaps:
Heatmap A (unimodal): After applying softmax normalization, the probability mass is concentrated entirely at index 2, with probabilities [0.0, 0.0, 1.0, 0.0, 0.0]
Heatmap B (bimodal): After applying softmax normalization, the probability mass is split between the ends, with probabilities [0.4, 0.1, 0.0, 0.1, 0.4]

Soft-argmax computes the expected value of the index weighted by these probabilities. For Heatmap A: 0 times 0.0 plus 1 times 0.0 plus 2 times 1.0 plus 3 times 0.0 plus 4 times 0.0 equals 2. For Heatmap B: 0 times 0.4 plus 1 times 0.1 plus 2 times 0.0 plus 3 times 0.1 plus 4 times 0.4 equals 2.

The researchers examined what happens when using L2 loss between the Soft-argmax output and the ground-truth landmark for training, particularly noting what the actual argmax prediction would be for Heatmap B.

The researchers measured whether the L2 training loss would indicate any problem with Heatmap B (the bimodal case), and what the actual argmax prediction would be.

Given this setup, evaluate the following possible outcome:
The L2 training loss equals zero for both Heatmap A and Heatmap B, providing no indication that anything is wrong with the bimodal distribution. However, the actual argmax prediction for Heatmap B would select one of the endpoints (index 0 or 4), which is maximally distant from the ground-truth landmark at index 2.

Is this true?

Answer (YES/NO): YES